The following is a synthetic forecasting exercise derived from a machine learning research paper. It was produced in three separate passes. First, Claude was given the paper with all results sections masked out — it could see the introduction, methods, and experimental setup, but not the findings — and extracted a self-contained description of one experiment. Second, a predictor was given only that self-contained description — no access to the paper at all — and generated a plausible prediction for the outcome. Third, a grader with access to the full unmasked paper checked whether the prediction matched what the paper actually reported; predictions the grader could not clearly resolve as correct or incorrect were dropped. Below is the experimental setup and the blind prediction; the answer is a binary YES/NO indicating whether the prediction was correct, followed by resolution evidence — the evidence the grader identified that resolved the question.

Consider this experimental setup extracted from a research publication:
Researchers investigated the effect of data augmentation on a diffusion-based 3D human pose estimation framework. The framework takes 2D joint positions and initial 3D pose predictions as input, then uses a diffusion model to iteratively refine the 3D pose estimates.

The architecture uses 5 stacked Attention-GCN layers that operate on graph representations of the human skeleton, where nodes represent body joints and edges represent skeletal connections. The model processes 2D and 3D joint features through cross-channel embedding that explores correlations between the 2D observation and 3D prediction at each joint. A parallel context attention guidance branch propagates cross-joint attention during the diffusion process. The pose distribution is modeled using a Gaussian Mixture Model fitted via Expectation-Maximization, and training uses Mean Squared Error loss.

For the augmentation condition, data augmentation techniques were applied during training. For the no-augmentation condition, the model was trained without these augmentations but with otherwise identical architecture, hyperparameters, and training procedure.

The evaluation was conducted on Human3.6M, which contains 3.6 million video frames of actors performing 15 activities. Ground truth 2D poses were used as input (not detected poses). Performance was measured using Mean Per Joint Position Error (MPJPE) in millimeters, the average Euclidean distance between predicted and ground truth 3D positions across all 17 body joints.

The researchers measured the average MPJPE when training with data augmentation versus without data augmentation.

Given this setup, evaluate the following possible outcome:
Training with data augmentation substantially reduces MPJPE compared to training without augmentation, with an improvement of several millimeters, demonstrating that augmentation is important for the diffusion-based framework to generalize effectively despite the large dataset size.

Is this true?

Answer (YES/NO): NO